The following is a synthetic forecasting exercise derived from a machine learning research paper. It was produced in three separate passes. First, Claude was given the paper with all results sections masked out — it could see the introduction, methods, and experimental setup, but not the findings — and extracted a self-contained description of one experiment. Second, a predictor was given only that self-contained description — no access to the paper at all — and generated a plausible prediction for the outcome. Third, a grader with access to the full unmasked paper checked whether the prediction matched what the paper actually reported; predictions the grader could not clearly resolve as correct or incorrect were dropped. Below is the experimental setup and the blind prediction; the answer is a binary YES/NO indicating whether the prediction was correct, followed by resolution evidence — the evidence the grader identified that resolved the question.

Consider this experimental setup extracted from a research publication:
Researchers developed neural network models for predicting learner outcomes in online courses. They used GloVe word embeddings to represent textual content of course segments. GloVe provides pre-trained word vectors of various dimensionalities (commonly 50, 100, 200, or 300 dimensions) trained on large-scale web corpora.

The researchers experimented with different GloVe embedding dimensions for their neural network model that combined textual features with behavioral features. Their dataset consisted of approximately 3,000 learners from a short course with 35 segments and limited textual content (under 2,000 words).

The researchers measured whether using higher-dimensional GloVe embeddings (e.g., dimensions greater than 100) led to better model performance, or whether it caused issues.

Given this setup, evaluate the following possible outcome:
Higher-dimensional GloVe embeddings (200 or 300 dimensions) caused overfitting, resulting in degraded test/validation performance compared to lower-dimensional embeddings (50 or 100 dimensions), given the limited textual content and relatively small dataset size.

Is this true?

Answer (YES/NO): YES